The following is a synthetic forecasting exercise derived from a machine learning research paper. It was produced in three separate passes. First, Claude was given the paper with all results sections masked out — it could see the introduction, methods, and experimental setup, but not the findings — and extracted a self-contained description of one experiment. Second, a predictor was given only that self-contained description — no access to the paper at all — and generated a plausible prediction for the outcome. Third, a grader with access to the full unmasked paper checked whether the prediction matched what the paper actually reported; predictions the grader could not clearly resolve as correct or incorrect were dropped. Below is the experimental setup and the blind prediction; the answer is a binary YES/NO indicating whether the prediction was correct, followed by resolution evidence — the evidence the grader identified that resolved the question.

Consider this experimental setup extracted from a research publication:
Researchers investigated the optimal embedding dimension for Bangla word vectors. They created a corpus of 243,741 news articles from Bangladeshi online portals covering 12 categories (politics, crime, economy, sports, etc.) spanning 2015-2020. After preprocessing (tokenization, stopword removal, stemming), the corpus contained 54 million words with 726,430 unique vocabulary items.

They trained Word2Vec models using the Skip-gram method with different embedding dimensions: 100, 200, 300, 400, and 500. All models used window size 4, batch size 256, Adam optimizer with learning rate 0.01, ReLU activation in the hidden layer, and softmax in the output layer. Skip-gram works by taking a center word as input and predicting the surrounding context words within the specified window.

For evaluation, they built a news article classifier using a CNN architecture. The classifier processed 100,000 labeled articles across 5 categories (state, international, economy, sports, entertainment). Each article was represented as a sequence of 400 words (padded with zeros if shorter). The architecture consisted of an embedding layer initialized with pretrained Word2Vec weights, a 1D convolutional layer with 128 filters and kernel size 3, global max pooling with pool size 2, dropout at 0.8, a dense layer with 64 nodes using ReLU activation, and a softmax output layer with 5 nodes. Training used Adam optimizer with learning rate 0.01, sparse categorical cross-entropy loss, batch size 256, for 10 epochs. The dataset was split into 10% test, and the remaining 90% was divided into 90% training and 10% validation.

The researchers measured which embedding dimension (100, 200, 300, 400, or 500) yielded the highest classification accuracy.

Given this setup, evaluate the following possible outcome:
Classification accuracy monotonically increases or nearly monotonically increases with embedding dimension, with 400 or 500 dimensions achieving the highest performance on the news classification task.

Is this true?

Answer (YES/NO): NO